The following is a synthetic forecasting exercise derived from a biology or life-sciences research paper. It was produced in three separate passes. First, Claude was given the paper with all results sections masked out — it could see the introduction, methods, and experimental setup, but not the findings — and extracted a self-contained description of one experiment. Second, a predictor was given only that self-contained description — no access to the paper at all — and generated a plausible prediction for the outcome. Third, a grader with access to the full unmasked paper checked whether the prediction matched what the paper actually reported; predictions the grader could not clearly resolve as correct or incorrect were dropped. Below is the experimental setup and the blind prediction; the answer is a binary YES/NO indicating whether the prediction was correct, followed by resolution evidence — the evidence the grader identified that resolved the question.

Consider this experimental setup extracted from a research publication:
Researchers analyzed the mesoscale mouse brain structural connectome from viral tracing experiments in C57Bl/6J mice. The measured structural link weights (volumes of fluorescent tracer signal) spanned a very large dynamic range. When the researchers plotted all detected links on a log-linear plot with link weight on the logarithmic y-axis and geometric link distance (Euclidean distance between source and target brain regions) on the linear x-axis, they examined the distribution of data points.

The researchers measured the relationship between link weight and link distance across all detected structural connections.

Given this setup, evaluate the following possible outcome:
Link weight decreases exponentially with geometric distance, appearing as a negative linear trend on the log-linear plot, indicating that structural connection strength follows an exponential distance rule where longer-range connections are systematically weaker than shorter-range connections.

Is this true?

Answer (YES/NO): YES